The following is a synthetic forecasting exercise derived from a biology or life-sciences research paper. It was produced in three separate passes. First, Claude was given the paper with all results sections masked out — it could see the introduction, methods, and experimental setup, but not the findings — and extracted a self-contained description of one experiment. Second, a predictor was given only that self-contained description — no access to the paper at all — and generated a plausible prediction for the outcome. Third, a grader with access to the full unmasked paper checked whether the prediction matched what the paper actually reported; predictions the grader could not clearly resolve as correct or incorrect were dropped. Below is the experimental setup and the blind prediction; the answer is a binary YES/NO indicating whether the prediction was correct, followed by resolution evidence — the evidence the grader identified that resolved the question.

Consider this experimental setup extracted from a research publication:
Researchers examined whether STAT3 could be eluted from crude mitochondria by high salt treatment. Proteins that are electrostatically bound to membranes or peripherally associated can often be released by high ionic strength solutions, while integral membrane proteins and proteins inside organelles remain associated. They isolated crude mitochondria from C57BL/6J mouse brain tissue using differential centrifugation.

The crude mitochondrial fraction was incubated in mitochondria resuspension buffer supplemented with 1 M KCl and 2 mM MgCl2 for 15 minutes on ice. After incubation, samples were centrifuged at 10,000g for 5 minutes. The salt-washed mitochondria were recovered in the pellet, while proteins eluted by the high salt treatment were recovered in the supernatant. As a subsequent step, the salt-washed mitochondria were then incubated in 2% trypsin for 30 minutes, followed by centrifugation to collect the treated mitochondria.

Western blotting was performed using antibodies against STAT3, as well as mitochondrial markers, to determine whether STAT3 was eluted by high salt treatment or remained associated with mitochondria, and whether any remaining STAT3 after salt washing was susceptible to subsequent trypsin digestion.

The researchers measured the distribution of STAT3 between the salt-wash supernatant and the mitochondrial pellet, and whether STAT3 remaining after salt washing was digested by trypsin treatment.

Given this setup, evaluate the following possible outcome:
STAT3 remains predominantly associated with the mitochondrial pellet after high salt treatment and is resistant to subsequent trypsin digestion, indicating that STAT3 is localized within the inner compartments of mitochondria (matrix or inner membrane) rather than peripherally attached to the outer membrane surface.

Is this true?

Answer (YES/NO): NO